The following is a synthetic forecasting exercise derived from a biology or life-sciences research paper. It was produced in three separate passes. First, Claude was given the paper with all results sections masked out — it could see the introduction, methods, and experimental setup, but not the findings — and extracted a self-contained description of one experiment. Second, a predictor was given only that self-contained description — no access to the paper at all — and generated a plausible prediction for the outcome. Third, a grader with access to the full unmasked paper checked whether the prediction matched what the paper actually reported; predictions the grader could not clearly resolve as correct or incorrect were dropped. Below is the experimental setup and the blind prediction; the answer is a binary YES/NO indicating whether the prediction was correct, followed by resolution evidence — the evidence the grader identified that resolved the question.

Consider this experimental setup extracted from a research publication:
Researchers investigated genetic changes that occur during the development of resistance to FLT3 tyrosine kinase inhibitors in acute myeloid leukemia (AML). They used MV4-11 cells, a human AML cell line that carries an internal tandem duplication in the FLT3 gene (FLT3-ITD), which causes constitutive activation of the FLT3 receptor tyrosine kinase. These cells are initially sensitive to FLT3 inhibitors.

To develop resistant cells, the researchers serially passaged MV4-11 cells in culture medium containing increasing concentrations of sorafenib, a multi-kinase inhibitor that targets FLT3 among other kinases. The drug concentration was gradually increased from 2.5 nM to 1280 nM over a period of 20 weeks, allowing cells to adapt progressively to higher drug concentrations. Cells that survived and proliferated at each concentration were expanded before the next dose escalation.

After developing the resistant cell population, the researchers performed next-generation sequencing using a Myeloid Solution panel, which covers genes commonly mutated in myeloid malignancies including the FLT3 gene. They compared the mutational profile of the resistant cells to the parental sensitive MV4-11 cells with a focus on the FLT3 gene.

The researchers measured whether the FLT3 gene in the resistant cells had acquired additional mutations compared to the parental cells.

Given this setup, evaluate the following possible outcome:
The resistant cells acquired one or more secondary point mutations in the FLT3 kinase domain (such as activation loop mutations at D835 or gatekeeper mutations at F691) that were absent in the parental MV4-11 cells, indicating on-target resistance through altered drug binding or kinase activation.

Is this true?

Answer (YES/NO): YES